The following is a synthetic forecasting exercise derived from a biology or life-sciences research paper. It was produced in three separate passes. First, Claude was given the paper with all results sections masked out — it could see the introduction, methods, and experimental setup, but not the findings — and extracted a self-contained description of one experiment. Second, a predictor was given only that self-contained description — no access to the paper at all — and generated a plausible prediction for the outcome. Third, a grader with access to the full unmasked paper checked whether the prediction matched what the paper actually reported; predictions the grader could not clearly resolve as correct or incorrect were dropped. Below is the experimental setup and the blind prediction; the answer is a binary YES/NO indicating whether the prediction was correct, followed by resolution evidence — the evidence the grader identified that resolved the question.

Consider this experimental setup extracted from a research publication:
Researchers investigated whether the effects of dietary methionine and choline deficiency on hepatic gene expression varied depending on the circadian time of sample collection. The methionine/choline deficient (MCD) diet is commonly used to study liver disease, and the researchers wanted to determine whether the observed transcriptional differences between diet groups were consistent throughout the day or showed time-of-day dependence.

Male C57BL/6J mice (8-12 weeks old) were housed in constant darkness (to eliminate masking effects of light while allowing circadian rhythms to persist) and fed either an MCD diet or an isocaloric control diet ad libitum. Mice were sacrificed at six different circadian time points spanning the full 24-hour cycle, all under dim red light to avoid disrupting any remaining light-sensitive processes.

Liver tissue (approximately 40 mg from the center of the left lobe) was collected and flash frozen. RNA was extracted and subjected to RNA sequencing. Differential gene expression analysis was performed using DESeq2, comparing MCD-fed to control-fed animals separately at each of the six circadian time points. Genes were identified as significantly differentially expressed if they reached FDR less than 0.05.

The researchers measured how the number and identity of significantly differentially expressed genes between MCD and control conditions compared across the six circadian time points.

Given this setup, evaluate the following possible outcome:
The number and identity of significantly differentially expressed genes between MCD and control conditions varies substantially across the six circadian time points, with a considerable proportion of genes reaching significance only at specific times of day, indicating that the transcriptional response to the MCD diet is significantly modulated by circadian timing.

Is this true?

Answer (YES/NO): YES